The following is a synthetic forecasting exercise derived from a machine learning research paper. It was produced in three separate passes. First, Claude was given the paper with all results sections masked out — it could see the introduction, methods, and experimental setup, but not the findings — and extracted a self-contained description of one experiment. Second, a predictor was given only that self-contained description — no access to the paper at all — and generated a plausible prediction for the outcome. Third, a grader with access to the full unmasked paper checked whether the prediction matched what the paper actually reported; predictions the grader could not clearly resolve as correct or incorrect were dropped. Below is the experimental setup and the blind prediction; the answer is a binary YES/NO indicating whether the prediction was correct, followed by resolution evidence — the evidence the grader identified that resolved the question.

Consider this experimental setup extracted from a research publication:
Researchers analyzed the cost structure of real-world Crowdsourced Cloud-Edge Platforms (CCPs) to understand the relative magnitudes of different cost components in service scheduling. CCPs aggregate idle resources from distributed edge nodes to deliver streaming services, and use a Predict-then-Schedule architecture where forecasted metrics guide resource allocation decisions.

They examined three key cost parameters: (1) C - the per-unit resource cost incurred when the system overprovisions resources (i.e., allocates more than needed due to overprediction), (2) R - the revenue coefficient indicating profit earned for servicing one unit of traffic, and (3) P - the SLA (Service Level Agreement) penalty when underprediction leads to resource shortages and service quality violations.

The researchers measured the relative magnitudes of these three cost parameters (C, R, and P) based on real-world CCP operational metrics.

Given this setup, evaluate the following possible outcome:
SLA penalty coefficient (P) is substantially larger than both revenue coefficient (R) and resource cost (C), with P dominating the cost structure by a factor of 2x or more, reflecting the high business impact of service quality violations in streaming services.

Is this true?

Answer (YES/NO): YES